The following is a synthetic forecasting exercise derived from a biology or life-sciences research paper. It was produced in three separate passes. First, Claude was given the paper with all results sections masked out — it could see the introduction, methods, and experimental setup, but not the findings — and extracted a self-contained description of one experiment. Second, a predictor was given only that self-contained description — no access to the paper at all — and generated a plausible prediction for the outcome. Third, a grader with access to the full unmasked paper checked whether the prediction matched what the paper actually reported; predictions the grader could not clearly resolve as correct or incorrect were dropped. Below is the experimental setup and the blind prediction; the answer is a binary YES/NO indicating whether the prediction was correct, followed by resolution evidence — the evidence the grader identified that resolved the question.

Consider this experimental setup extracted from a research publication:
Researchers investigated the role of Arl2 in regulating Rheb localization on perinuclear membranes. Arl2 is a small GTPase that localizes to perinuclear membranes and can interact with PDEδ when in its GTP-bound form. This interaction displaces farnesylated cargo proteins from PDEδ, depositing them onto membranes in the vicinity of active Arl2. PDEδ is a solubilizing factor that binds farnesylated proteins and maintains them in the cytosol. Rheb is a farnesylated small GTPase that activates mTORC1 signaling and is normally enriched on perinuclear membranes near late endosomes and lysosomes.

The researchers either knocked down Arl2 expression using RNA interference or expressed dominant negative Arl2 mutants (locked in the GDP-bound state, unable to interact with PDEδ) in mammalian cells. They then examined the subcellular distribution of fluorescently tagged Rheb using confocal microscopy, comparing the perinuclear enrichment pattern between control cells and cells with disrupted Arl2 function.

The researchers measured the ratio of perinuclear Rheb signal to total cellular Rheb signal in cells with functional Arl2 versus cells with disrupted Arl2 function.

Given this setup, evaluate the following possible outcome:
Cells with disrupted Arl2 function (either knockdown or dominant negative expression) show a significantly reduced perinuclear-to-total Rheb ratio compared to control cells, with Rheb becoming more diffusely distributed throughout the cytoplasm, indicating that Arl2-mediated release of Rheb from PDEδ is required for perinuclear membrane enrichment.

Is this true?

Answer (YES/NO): YES